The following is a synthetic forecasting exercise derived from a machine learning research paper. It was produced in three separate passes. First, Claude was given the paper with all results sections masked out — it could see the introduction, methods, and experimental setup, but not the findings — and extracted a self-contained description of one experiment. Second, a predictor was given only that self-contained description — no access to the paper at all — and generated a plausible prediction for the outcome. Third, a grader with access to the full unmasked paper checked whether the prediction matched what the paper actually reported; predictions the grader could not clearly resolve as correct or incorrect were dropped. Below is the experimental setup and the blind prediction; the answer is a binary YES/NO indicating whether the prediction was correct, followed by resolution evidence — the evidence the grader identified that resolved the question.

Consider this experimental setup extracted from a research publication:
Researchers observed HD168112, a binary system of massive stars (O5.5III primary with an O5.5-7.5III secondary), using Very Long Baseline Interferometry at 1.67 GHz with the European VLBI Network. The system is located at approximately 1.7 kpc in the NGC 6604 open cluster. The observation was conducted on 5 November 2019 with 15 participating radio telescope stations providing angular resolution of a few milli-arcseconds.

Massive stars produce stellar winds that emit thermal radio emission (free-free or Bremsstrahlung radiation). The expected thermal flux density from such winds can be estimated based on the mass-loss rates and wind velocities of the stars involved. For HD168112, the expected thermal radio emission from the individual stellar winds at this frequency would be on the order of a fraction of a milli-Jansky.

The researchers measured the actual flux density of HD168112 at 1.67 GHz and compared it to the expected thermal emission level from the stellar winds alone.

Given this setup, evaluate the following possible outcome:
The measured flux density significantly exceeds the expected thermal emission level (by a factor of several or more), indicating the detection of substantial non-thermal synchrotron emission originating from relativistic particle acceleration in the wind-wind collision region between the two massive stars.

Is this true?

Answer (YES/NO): YES